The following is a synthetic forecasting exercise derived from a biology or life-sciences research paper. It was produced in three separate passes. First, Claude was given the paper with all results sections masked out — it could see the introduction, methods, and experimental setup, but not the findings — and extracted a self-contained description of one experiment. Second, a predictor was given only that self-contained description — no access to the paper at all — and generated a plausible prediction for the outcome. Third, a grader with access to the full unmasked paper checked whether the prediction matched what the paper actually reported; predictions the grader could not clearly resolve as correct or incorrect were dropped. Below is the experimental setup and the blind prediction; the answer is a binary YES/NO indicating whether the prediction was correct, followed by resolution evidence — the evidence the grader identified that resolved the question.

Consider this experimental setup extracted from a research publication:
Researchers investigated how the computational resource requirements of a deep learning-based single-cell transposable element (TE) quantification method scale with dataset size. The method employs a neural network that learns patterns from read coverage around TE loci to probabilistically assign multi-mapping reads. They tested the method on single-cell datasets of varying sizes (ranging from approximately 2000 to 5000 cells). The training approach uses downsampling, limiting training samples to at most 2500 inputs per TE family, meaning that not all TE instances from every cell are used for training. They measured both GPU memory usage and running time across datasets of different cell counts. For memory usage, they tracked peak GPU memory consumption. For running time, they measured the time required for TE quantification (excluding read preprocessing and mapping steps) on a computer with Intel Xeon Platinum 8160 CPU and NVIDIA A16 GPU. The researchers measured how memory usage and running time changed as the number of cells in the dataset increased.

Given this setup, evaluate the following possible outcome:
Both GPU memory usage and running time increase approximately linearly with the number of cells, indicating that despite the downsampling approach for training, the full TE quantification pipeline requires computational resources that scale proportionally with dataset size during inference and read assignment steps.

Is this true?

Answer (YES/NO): NO